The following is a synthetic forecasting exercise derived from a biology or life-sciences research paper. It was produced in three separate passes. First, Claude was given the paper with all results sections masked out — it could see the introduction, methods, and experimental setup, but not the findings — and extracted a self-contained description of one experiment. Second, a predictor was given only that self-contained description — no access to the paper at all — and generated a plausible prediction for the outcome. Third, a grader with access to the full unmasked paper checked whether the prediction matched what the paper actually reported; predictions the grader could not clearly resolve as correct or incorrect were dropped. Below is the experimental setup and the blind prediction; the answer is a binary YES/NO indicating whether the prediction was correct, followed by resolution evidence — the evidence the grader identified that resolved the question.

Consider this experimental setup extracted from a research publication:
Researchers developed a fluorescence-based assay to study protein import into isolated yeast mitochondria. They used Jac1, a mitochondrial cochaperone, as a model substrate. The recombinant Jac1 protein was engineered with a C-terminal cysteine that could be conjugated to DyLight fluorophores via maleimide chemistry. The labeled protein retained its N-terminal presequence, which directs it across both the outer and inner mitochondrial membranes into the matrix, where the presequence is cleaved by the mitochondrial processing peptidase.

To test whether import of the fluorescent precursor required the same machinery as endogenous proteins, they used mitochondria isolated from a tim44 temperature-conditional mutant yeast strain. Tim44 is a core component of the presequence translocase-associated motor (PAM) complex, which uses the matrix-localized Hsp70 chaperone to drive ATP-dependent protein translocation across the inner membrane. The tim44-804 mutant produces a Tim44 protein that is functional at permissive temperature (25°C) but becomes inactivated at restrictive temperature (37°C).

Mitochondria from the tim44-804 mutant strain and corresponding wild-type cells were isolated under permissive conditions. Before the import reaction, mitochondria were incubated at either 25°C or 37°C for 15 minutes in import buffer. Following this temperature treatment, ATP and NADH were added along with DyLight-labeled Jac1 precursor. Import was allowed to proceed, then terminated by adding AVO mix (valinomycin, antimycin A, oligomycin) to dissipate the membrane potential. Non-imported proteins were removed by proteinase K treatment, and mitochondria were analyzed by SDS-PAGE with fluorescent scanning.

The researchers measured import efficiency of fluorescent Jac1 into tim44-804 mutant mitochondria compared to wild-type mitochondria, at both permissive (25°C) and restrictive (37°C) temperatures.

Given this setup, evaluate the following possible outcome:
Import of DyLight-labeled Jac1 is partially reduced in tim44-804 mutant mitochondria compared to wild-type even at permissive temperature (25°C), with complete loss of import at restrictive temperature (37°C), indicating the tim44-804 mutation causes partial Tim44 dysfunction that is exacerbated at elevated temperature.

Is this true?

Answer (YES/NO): NO